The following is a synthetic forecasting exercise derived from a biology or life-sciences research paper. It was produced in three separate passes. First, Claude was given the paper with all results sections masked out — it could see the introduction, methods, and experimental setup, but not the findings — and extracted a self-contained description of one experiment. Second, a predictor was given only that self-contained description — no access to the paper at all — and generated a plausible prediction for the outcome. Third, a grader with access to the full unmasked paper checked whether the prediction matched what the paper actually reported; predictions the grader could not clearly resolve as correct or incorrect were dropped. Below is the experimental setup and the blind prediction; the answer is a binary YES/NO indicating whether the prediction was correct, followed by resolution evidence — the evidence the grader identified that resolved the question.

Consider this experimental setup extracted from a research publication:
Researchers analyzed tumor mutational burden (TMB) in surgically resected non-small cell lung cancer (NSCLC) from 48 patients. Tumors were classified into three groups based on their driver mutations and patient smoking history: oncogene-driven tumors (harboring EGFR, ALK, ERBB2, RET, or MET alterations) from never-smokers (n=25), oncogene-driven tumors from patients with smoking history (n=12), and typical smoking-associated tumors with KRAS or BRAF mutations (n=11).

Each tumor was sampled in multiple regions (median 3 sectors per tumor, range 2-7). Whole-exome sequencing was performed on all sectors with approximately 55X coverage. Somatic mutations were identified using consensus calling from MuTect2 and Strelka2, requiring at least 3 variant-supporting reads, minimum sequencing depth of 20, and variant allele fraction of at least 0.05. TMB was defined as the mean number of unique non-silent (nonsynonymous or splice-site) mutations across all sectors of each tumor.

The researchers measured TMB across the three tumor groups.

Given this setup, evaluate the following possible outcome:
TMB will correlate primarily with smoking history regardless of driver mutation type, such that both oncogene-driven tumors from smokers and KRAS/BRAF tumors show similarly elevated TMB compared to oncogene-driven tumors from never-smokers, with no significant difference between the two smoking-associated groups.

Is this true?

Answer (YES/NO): NO